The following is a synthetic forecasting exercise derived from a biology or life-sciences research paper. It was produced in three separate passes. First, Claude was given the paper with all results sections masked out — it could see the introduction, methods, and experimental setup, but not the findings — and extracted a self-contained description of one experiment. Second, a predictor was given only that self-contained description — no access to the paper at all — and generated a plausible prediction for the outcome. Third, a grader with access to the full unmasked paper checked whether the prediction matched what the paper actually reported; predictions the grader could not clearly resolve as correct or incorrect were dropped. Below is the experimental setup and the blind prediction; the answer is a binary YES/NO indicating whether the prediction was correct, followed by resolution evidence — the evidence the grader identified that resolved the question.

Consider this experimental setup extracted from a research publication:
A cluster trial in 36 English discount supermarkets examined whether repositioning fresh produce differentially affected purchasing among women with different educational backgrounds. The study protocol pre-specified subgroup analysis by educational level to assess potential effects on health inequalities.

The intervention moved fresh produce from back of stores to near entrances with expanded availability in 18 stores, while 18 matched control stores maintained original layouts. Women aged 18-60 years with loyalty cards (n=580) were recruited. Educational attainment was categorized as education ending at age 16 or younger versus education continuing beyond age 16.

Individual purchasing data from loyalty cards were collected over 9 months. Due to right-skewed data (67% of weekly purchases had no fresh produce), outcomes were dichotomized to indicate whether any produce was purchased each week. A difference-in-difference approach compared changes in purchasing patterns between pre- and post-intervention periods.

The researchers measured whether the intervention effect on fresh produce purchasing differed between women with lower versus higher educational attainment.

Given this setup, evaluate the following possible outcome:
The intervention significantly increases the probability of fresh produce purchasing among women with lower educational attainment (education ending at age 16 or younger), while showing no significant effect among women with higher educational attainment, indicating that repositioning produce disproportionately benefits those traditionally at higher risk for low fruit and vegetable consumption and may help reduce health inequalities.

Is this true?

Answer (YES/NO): NO